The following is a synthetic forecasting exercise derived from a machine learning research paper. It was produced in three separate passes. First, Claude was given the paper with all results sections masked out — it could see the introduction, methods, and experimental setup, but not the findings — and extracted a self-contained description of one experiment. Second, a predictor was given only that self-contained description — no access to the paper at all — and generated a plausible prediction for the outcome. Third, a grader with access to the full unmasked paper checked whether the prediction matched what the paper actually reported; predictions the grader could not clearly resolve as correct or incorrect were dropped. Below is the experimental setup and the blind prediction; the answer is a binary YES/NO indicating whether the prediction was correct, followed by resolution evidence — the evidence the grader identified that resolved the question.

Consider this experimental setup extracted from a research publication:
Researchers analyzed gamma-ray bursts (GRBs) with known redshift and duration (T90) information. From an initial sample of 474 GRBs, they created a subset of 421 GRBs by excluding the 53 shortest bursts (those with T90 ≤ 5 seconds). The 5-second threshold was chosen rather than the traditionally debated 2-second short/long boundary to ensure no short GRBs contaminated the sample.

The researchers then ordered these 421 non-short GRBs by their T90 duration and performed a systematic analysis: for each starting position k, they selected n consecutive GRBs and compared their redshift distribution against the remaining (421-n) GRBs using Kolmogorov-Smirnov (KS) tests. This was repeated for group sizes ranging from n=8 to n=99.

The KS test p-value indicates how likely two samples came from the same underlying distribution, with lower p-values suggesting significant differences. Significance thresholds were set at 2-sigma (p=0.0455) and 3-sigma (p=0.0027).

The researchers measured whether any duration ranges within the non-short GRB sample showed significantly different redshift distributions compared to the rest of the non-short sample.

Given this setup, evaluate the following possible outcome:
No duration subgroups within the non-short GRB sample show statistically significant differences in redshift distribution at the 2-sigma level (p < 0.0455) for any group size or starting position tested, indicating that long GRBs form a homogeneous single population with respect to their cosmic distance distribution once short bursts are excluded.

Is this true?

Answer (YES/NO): NO